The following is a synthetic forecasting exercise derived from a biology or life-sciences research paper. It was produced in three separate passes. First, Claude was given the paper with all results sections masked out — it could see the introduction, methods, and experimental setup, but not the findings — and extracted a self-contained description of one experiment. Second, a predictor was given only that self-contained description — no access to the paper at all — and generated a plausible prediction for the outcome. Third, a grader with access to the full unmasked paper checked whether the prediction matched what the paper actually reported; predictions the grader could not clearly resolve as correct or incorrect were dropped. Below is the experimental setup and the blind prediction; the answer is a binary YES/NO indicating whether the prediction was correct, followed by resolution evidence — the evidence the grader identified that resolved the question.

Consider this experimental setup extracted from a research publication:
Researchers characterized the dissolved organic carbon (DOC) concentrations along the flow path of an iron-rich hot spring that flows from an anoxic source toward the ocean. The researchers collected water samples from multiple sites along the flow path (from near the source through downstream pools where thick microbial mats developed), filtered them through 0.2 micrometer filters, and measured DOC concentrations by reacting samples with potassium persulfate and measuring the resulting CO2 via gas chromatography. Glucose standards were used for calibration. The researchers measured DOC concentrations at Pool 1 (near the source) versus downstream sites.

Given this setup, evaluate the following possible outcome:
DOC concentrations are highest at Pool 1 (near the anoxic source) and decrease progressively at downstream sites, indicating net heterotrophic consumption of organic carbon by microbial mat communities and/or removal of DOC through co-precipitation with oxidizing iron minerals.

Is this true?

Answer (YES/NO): YES